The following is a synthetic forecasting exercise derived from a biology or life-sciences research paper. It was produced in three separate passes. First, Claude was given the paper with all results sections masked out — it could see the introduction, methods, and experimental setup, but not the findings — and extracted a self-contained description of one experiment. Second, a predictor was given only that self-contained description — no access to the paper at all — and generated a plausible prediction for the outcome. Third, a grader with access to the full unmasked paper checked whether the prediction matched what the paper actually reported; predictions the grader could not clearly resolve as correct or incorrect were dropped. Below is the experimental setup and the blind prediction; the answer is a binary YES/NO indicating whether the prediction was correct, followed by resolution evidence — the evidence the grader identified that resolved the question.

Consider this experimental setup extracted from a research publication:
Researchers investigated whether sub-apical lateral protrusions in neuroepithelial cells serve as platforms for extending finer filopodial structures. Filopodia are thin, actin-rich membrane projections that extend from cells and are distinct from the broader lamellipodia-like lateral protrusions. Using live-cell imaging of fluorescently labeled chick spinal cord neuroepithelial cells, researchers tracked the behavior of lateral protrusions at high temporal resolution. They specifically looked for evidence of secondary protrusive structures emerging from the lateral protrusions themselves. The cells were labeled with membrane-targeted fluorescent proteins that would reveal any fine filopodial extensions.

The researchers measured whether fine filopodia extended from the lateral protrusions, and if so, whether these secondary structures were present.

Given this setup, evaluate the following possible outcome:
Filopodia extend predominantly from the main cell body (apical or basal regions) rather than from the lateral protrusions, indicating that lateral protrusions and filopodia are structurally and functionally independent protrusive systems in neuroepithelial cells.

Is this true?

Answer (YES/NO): NO